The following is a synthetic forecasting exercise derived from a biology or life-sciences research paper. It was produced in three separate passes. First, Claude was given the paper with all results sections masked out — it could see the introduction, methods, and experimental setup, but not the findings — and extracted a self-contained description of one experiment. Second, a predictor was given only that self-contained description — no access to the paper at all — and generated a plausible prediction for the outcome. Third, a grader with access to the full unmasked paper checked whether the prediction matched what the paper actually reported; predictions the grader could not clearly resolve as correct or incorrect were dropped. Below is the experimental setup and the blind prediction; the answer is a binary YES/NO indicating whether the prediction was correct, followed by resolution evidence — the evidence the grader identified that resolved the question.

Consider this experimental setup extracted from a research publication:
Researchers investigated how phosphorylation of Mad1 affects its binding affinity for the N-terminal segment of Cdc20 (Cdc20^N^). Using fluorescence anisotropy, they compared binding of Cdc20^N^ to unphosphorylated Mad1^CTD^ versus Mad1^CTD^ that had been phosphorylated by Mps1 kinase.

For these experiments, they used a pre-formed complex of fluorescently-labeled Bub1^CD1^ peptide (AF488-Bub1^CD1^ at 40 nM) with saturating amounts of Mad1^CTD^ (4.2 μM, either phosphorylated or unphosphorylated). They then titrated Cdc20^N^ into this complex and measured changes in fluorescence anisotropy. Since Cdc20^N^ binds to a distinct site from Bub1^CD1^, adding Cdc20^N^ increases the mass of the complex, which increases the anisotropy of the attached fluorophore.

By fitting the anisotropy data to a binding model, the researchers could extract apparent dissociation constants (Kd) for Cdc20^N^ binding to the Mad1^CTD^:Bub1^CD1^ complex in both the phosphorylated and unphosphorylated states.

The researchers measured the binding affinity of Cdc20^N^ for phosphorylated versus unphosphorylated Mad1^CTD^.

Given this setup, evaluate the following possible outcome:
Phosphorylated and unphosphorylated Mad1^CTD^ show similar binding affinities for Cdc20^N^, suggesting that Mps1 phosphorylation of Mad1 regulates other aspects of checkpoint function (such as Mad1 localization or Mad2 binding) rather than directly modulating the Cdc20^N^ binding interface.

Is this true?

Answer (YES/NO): NO